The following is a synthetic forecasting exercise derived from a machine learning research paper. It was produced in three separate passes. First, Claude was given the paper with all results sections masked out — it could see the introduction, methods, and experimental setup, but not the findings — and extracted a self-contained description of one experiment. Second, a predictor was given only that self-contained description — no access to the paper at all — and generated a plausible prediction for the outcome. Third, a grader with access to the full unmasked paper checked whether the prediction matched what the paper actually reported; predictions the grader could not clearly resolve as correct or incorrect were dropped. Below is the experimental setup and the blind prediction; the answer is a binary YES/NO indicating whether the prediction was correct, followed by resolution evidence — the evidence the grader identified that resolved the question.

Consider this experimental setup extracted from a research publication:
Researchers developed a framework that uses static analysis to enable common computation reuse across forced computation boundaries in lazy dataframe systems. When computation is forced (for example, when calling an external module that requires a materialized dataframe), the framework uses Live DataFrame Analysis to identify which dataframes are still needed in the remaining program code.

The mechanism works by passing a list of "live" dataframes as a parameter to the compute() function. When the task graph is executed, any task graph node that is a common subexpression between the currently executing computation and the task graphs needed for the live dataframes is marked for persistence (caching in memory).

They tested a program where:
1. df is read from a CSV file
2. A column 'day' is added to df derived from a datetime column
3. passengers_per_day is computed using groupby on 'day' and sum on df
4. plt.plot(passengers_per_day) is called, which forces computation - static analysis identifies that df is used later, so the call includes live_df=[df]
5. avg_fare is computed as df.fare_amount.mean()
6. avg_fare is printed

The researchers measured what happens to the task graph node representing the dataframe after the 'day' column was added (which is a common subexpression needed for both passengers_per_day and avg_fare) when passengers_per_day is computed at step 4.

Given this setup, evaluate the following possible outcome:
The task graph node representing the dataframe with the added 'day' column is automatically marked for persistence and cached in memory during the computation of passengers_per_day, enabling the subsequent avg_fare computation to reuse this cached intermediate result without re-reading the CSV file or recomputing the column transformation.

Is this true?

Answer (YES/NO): YES